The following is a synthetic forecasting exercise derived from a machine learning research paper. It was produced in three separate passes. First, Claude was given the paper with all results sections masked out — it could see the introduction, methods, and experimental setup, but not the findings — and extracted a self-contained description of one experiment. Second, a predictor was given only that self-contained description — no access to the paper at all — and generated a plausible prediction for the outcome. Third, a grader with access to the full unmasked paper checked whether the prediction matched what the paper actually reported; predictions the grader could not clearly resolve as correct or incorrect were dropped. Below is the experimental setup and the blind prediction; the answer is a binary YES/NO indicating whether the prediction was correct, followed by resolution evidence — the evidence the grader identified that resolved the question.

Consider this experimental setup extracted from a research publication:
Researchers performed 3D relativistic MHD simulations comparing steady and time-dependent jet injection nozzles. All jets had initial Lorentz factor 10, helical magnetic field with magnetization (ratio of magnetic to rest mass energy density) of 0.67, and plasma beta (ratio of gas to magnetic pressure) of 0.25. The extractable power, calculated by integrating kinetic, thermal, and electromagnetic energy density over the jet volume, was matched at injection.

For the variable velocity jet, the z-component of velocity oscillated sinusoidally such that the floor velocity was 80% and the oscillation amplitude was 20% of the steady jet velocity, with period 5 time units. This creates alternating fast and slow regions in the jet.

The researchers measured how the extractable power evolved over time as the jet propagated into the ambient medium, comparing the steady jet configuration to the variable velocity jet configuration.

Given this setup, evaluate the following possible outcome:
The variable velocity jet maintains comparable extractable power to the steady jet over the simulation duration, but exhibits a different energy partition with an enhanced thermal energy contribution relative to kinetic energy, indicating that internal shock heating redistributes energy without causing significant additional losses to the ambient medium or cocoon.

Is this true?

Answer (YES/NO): NO